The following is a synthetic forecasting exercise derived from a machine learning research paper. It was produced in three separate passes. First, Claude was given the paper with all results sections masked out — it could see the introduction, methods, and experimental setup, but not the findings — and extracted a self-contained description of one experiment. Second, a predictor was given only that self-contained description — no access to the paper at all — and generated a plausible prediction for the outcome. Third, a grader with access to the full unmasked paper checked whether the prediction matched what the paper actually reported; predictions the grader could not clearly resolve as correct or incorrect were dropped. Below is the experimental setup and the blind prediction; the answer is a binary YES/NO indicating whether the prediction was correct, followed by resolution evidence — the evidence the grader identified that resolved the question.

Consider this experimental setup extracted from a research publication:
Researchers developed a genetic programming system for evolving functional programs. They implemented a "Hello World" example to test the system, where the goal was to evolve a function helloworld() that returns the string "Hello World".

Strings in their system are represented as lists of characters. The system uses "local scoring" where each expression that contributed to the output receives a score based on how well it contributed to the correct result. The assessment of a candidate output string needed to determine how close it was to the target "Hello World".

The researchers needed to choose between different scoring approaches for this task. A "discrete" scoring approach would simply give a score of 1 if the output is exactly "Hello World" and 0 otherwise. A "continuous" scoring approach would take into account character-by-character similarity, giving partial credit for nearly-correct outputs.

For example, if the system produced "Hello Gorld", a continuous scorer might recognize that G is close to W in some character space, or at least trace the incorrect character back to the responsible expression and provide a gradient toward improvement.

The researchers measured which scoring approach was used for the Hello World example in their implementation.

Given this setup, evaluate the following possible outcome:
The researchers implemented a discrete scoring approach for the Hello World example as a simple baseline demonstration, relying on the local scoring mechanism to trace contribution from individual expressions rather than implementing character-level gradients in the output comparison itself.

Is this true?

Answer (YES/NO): NO